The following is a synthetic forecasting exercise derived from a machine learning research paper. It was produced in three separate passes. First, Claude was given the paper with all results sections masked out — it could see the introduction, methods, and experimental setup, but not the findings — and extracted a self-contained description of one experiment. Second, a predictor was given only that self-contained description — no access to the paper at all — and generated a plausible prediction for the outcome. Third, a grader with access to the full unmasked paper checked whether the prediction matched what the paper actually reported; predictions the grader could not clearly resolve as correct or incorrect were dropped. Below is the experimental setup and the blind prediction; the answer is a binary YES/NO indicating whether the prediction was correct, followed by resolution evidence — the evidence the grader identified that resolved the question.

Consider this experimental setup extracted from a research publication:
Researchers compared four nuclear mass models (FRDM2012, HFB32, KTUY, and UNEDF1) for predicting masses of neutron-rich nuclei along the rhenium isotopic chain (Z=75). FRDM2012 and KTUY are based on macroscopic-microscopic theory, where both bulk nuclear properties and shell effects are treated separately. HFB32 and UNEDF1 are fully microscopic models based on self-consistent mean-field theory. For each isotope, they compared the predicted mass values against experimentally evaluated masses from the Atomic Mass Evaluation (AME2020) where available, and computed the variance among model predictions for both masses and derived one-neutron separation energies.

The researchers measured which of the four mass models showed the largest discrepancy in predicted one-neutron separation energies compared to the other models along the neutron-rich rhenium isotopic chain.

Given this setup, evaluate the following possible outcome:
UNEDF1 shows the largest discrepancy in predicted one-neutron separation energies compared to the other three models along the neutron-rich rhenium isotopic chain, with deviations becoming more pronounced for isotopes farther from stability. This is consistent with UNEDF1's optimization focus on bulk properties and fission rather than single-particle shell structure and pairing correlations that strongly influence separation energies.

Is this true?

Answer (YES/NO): NO